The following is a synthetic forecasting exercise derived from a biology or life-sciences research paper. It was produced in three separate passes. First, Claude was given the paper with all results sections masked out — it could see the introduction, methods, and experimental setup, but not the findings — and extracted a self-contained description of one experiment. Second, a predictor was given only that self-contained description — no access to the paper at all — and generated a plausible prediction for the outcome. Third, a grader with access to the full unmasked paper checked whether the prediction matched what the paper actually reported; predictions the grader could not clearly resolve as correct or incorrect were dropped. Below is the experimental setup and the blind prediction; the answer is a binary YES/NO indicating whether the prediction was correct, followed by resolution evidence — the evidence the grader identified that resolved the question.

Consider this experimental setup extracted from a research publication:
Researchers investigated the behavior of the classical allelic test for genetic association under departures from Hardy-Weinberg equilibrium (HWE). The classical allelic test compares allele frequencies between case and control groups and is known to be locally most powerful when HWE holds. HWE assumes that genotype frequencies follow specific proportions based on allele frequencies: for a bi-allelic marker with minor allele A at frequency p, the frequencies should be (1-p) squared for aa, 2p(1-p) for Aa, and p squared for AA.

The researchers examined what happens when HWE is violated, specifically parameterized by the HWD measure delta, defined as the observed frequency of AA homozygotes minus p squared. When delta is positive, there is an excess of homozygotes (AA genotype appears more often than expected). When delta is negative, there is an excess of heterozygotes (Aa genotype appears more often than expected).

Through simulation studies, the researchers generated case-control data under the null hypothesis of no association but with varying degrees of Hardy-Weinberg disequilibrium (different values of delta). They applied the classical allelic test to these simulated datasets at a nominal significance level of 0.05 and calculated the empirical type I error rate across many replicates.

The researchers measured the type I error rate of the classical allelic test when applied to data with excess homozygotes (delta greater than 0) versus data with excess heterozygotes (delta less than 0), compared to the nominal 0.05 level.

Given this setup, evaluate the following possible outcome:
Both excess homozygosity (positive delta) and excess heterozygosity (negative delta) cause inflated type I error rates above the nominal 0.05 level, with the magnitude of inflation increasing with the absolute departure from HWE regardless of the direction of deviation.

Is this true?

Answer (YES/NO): NO